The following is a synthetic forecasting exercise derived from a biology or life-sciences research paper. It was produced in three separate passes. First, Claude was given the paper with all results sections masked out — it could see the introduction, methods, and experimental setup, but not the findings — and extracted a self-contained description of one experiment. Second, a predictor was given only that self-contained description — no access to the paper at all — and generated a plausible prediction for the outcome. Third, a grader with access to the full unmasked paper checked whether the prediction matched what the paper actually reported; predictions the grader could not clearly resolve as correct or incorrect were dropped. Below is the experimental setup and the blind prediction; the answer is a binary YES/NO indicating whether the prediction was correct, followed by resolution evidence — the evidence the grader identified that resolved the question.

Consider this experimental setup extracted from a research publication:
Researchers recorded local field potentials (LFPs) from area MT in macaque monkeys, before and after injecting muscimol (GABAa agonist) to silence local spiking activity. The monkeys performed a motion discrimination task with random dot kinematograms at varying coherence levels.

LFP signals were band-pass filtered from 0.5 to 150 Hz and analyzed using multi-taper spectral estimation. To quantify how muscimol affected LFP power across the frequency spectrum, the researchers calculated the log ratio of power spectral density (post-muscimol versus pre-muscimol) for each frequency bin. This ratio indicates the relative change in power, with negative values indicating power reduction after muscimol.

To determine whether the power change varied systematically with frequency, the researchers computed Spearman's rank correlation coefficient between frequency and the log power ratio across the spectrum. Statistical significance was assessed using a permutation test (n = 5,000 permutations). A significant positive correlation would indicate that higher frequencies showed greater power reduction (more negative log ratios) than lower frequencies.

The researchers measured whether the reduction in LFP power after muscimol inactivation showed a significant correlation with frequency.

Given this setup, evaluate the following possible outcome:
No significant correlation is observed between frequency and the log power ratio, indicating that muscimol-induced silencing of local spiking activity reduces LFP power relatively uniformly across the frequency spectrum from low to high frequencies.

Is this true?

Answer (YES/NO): YES